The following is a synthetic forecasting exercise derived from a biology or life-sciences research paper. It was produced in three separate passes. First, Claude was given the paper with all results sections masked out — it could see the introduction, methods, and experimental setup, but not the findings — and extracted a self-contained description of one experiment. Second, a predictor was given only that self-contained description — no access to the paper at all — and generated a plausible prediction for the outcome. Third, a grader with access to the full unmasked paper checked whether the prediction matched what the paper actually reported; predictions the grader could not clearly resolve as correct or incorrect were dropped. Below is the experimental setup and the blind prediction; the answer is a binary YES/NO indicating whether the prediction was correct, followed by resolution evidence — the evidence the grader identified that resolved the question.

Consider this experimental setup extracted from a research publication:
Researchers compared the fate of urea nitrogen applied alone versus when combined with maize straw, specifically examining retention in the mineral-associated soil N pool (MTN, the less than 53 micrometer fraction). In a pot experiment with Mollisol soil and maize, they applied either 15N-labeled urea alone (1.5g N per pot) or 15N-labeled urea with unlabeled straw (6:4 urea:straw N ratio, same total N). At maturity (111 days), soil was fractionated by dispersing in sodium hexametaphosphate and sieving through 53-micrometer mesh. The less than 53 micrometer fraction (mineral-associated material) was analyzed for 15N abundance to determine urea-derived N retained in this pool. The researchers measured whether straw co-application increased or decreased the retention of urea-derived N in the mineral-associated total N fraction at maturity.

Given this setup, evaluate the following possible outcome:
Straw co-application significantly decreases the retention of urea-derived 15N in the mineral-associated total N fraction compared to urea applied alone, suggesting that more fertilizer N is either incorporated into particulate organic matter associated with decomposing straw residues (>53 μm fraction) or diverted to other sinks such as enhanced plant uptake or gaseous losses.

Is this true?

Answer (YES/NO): NO